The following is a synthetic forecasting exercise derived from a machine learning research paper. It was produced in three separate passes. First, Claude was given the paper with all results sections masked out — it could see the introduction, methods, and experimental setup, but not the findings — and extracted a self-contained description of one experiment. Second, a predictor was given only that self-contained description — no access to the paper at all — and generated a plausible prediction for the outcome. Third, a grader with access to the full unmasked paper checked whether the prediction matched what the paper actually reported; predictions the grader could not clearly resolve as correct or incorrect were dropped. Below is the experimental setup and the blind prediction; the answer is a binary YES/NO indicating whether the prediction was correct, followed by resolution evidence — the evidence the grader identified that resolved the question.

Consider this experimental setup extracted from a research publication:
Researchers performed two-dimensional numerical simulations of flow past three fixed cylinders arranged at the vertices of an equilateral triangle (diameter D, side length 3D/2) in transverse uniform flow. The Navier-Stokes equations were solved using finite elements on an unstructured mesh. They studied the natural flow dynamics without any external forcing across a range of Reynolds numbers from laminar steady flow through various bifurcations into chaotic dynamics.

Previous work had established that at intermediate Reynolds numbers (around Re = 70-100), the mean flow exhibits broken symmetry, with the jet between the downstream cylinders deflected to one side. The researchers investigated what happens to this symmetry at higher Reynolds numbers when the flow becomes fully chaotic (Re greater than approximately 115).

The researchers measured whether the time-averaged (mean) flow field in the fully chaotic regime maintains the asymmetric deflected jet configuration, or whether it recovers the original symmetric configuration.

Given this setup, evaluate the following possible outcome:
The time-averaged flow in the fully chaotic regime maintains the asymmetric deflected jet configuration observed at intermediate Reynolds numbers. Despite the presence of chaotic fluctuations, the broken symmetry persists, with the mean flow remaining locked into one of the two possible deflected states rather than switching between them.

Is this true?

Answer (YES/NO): NO